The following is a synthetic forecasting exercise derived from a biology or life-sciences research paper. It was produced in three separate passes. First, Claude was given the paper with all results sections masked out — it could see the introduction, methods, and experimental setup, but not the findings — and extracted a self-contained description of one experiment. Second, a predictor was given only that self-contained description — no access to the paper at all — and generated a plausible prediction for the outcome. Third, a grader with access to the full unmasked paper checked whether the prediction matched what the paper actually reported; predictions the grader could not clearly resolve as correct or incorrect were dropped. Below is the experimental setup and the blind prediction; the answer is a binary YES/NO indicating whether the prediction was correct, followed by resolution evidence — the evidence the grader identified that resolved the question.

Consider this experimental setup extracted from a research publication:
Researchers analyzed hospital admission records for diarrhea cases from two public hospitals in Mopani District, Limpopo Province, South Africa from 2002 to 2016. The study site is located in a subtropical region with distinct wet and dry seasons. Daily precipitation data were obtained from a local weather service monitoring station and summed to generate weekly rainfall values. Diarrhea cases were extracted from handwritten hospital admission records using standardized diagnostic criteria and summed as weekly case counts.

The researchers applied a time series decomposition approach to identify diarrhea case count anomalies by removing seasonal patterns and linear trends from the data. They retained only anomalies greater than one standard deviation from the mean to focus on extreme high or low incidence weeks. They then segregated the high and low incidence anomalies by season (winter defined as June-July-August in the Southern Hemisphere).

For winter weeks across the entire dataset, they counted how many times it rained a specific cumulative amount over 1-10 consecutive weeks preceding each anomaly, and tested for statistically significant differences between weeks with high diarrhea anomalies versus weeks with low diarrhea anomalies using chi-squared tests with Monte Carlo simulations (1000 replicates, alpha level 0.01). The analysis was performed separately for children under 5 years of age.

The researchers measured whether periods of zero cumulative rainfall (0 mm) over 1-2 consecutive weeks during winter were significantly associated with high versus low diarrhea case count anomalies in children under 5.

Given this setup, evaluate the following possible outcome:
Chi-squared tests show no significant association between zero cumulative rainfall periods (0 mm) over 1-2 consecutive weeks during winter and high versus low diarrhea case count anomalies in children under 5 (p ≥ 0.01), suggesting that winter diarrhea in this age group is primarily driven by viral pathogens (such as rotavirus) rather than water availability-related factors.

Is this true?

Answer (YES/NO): NO